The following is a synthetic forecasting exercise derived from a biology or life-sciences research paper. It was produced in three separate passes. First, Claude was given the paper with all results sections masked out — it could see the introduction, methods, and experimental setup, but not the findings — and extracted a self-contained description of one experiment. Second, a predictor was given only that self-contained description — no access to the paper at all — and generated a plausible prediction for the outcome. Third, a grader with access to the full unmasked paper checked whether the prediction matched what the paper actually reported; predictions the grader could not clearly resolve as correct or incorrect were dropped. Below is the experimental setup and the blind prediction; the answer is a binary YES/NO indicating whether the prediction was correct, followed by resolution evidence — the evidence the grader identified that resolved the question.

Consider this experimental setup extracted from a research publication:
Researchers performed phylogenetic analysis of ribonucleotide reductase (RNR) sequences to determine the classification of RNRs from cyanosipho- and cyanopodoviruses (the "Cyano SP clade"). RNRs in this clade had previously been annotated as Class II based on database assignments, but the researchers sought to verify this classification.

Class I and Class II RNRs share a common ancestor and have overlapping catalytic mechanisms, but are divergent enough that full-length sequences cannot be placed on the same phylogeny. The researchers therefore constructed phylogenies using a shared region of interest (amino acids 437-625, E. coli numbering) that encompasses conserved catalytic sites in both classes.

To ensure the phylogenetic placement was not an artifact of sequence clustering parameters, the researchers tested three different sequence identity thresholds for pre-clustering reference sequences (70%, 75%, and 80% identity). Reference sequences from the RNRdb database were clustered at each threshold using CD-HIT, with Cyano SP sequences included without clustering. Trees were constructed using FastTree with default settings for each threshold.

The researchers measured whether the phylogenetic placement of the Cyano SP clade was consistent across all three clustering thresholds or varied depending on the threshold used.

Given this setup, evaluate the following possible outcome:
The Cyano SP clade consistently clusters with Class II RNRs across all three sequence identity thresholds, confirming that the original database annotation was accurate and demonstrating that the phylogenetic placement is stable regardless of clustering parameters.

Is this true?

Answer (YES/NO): NO